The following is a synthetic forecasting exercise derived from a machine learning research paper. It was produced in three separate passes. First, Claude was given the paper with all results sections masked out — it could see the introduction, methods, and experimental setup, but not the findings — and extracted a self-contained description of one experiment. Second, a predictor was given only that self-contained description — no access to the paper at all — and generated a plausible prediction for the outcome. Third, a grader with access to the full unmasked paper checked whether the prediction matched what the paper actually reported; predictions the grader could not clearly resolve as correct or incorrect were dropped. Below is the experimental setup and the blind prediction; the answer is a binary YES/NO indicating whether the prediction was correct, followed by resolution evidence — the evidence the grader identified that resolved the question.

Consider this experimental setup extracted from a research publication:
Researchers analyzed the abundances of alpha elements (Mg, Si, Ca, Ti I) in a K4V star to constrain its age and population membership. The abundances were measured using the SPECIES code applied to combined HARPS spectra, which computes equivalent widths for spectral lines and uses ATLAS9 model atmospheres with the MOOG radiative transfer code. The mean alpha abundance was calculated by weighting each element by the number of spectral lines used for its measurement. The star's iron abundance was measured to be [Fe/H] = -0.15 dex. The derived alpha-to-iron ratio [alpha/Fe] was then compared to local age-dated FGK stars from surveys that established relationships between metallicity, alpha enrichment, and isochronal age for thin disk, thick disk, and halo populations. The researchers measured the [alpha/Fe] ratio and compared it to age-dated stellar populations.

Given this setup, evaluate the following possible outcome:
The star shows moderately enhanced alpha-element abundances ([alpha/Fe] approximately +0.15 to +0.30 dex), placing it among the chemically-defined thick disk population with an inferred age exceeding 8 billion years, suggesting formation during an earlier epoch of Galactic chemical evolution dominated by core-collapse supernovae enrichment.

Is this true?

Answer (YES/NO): NO